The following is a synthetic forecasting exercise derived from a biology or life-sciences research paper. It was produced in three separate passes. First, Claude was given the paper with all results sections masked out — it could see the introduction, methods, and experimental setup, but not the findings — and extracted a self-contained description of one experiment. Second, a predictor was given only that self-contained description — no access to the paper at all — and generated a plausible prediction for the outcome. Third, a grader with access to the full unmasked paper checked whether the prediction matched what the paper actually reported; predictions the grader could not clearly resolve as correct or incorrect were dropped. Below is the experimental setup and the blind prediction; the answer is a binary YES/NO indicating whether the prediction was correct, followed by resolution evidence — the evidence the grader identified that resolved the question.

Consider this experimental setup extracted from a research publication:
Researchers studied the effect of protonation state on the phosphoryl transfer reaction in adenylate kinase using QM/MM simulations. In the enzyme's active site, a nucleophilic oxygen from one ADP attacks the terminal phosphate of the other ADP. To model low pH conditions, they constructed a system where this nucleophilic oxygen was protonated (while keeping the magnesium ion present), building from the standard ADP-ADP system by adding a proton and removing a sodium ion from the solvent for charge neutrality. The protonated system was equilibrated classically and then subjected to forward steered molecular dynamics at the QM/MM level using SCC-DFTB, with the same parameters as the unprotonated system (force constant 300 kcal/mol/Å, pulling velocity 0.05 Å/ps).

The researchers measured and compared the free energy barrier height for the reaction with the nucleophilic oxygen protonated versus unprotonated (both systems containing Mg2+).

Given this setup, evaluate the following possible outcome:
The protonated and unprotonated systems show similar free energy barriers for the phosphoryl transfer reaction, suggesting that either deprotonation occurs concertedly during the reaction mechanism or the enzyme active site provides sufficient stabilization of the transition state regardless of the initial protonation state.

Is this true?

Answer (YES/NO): NO